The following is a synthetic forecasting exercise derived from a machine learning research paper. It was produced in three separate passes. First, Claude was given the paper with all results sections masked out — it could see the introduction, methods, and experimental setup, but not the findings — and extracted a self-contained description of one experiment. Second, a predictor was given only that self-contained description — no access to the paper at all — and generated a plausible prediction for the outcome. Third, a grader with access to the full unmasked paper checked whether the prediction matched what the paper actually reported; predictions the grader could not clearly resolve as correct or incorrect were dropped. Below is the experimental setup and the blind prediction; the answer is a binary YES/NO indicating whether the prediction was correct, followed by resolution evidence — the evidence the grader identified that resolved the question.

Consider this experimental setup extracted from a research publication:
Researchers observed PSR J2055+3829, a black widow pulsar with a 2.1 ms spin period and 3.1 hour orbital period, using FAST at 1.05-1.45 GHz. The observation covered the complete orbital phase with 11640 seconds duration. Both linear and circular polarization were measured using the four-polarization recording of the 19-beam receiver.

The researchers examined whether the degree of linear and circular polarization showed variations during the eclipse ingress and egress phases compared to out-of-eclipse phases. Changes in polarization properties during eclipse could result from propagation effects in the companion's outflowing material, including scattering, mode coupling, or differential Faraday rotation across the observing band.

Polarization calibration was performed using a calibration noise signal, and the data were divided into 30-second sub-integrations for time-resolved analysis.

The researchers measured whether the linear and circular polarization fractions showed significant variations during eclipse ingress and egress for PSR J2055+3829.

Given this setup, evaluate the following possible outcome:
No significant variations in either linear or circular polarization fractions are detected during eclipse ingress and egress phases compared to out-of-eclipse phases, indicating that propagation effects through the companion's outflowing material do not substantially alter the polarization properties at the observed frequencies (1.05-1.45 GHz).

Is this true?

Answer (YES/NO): NO